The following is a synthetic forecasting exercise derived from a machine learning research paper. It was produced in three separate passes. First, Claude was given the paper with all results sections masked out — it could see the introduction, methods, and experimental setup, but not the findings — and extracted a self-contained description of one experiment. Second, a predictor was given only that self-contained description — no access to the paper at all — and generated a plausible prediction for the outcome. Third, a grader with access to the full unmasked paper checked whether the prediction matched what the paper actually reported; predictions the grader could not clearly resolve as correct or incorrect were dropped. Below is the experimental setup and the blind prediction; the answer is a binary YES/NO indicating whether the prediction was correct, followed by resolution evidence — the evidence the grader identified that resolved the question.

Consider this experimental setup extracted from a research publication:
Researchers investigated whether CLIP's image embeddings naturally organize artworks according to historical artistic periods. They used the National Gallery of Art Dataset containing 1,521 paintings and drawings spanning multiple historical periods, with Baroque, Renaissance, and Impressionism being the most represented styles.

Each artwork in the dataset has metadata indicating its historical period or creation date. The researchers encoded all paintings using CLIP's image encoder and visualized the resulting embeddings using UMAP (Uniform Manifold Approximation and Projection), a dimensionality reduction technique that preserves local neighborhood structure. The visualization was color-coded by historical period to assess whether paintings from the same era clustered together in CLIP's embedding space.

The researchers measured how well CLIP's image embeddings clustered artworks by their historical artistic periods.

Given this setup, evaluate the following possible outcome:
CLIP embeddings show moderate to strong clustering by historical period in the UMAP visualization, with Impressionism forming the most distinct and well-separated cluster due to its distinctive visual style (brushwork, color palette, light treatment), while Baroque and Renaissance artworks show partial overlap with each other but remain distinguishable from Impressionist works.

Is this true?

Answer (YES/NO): NO